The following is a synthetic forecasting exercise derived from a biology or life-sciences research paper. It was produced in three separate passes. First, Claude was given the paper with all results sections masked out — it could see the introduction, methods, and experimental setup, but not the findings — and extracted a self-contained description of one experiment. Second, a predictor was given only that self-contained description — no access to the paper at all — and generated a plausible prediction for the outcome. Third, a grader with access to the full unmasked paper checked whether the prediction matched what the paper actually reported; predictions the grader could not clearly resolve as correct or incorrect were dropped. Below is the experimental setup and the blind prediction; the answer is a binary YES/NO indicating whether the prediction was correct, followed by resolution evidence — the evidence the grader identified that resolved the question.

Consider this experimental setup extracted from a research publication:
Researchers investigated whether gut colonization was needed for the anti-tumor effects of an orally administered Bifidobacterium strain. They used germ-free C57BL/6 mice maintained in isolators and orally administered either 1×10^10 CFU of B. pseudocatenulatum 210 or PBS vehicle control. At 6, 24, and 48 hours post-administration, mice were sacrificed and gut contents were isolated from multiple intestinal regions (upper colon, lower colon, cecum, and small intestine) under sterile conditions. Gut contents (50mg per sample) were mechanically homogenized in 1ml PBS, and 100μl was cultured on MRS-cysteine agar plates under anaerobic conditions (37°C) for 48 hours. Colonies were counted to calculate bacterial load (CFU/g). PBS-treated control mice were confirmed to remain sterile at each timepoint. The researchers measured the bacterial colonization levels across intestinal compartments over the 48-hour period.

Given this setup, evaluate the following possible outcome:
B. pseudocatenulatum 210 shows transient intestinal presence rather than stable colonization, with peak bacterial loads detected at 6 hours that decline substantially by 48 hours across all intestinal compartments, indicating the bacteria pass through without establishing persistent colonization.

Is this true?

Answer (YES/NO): YES